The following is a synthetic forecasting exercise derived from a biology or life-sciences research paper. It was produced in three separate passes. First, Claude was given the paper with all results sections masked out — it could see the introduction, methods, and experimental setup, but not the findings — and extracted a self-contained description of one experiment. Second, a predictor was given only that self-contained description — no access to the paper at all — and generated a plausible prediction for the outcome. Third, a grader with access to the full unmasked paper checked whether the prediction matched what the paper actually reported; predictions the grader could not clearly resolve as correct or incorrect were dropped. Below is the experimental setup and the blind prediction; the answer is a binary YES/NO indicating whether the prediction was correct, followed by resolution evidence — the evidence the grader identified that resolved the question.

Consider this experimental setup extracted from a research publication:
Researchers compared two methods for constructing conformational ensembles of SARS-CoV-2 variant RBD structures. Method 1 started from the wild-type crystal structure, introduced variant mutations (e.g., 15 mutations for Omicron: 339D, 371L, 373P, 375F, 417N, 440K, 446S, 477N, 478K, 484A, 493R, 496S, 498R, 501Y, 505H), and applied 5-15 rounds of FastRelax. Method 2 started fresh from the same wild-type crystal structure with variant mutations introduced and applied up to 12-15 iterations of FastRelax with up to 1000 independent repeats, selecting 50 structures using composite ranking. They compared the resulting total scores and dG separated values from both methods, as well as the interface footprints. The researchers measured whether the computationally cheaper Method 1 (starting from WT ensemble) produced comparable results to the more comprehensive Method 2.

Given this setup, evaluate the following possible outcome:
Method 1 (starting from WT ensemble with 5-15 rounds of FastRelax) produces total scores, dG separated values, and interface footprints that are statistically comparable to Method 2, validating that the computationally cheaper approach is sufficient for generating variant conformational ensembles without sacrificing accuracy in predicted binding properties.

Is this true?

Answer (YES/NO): NO